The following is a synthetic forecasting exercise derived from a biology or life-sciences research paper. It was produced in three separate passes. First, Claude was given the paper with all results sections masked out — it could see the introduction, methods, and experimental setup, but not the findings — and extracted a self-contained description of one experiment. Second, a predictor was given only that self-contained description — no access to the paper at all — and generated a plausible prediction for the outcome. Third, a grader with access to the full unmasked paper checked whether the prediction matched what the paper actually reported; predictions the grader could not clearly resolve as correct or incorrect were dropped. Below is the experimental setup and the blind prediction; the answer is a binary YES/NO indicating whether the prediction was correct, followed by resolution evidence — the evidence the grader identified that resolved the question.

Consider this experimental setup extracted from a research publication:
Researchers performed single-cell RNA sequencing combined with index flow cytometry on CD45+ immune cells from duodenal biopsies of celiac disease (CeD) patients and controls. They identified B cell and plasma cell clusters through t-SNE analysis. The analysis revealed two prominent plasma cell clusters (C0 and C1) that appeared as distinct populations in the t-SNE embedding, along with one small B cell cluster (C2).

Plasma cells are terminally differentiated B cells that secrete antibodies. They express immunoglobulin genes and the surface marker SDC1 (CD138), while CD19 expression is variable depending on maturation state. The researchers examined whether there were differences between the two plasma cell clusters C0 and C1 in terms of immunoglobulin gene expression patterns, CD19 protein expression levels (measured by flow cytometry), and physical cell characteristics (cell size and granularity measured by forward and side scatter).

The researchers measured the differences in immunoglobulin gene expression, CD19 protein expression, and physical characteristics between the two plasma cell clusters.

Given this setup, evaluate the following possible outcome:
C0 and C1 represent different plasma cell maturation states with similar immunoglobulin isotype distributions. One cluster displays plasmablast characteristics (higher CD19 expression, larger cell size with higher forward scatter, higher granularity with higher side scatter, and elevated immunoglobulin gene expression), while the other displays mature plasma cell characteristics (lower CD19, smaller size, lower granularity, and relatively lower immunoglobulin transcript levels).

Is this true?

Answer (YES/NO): NO